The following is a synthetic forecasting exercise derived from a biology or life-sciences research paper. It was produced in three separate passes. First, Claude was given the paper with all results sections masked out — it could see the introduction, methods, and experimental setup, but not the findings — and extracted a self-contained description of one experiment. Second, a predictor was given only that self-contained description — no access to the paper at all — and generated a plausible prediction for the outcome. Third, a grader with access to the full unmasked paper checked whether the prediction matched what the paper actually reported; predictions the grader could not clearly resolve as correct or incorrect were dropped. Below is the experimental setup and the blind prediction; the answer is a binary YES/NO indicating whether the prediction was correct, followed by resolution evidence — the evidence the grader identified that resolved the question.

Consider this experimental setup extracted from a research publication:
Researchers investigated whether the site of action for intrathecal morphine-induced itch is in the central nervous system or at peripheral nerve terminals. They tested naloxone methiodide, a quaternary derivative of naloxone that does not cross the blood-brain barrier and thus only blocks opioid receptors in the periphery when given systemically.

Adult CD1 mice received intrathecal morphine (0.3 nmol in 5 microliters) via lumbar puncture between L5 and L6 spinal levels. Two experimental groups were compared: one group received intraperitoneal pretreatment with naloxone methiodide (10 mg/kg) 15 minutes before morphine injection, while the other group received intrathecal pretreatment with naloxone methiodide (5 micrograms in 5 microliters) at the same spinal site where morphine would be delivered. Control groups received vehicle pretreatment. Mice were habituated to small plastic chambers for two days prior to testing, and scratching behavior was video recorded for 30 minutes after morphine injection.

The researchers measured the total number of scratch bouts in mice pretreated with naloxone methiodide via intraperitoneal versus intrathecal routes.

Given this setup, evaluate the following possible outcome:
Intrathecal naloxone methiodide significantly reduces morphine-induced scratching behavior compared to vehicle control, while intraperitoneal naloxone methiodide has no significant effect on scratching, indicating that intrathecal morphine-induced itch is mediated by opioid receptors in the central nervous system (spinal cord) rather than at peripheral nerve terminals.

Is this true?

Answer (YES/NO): YES